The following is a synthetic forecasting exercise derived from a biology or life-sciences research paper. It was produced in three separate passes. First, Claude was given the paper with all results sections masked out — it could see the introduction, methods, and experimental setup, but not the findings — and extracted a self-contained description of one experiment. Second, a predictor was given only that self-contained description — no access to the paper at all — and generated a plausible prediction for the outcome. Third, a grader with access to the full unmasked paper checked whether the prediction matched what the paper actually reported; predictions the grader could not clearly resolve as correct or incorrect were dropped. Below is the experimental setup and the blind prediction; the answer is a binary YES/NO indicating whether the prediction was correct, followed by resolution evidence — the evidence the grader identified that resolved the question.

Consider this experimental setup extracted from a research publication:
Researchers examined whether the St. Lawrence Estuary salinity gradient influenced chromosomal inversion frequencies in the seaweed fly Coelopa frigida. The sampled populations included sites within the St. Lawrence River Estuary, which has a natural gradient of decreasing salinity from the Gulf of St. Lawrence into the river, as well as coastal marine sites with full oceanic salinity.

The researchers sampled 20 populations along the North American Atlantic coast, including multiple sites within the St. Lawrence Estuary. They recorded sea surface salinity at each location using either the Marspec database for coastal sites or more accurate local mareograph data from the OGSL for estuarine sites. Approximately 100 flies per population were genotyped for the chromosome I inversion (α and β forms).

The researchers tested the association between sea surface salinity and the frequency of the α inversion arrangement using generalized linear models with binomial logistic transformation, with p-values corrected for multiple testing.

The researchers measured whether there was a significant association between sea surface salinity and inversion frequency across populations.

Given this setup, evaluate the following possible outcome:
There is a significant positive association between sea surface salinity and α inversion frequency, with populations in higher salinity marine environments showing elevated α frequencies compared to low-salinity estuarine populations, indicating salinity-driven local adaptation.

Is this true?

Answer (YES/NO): NO